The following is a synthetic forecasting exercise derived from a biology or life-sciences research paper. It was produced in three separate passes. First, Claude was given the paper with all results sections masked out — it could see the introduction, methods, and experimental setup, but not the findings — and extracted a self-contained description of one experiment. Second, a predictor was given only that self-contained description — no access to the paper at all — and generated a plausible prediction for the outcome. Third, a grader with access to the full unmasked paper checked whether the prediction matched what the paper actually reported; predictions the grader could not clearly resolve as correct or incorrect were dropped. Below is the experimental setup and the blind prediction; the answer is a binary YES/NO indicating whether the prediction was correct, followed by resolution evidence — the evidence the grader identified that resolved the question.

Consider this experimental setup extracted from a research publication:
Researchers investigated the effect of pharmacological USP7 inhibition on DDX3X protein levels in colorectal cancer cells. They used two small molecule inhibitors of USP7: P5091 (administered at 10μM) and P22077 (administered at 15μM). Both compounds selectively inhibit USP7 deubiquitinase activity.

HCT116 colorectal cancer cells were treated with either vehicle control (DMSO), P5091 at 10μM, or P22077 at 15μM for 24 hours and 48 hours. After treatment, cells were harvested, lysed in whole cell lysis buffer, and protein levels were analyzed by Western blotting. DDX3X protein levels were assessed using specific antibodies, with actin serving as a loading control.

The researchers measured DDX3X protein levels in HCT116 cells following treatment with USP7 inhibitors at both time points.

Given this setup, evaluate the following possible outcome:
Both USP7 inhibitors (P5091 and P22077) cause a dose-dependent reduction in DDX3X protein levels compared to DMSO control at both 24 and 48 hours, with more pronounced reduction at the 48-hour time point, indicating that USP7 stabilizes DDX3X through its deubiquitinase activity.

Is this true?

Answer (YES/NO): NO